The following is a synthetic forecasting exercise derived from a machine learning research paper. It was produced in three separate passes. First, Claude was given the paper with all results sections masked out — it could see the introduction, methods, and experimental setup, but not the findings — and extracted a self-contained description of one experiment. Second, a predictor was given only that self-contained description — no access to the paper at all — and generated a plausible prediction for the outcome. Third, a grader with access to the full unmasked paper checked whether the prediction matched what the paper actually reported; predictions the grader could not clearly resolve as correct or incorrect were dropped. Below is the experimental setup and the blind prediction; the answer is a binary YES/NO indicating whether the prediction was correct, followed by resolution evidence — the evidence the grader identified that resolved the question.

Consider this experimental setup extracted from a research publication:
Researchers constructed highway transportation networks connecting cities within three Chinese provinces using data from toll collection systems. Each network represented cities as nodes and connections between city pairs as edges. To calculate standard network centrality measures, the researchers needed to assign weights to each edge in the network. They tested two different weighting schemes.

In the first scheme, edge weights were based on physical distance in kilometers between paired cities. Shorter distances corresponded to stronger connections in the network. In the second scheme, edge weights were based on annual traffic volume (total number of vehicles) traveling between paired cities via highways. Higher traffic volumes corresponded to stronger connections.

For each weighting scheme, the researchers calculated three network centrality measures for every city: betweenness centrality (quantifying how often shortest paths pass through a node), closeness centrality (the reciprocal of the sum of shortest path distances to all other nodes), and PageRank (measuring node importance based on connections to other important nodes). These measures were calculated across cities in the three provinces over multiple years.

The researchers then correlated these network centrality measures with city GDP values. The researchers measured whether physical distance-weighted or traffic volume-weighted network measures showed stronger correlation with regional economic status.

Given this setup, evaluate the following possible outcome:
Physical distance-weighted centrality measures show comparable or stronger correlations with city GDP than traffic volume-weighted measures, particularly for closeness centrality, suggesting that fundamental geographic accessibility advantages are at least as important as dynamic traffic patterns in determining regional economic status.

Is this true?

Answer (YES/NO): NO